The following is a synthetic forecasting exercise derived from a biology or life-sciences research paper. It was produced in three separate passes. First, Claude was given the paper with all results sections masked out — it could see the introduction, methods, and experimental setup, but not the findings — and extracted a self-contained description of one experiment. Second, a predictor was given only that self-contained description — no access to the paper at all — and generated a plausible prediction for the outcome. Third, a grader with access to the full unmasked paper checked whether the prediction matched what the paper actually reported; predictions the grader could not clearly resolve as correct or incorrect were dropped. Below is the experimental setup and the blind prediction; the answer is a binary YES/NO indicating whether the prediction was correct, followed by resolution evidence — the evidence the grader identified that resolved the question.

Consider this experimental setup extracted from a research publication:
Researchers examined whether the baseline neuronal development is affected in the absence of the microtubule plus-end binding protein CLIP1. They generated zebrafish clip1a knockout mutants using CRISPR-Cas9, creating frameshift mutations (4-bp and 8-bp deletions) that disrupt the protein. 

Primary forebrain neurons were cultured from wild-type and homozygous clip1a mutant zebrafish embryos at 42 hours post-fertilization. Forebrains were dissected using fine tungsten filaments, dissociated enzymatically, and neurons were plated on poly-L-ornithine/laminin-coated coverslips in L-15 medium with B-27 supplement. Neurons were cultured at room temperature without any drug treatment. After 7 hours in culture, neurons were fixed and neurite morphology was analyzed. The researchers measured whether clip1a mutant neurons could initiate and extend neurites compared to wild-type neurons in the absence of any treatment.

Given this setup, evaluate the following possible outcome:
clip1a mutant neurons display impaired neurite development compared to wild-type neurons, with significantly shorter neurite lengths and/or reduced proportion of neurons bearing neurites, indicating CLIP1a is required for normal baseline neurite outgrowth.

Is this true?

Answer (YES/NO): NO